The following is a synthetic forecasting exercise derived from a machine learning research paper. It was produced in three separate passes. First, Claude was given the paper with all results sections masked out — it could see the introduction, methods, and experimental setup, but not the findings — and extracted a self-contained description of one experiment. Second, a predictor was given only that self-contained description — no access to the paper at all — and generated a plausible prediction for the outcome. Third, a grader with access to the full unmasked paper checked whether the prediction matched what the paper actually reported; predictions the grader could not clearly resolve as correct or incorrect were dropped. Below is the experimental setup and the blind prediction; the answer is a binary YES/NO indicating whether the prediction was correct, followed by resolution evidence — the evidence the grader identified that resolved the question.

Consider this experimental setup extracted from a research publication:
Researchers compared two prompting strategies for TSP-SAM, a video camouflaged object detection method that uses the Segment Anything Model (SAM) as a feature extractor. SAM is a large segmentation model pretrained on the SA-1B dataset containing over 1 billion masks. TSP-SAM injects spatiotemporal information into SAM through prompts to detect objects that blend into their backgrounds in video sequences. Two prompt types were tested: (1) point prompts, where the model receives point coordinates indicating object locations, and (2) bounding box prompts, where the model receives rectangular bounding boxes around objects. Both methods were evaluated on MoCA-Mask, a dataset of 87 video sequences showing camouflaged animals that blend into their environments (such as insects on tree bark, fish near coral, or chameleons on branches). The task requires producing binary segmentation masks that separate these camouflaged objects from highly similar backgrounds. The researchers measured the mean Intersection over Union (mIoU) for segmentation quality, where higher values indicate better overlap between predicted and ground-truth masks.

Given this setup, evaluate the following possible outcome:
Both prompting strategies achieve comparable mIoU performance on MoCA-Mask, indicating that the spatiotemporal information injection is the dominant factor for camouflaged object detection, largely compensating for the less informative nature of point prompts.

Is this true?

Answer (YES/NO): NO